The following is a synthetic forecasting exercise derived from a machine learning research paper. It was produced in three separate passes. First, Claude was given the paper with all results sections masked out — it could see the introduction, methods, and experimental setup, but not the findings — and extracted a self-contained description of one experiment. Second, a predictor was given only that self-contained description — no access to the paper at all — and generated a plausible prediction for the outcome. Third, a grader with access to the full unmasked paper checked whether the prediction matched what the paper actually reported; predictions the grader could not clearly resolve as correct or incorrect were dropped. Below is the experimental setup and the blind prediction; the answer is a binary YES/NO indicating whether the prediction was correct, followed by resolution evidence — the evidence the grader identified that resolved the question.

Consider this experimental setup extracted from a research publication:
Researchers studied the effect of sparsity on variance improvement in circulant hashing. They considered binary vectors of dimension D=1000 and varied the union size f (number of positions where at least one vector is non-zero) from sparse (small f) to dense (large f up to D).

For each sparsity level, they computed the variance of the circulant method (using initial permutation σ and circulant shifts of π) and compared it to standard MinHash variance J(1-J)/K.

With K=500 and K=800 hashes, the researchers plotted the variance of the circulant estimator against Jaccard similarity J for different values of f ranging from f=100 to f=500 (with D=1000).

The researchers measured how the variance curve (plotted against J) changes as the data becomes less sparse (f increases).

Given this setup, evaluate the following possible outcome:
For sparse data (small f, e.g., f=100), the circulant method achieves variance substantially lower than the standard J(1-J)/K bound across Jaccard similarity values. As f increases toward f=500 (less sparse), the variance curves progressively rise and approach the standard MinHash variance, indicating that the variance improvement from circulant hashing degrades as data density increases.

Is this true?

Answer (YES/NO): NO